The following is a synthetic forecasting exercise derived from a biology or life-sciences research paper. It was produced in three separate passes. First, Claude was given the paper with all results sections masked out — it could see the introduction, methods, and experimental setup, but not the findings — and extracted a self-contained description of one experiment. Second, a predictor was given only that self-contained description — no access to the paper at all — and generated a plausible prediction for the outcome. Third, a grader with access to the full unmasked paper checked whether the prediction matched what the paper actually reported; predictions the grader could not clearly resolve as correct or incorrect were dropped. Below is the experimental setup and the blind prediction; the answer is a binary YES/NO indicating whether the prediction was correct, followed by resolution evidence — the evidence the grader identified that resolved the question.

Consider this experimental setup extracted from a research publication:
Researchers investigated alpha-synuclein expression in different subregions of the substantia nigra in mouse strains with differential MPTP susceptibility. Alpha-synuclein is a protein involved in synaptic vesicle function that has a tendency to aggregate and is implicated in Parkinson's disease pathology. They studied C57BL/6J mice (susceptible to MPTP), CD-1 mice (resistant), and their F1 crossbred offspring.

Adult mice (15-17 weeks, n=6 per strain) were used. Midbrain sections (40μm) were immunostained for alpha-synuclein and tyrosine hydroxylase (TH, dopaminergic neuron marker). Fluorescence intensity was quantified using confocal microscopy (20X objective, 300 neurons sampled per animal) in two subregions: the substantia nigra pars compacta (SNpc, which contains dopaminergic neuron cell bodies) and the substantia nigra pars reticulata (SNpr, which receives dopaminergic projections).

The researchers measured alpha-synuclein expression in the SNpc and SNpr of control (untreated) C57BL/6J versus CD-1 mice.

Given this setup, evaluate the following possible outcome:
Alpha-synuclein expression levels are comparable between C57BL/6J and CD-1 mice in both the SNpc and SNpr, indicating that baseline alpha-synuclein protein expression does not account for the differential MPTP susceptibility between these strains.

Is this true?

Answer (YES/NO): NO